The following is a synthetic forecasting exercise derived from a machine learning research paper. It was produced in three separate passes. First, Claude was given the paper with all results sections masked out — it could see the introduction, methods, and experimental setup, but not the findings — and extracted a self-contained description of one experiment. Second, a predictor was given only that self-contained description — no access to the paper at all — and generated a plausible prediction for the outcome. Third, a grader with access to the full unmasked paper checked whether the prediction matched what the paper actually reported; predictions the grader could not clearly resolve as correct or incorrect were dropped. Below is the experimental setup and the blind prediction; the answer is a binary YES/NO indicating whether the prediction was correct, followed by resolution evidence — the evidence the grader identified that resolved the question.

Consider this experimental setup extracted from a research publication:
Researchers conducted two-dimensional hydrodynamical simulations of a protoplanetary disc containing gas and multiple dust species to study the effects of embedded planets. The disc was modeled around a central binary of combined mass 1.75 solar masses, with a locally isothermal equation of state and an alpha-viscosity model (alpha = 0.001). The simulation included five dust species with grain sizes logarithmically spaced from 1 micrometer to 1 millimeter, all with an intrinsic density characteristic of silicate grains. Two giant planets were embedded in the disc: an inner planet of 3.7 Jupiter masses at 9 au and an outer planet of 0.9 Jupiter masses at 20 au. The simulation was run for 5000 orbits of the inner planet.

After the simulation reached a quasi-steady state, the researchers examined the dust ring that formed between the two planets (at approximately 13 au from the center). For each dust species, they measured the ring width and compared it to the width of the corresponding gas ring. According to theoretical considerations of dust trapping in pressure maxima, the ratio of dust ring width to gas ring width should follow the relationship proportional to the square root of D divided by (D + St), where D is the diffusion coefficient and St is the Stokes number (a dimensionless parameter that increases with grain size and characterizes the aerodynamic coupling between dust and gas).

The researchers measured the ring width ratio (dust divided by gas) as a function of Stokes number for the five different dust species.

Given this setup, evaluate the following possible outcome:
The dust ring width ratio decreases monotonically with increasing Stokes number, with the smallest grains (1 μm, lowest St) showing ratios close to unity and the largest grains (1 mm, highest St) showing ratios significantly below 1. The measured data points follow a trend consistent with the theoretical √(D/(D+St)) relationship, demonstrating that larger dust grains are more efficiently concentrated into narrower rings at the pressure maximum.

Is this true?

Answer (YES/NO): NO